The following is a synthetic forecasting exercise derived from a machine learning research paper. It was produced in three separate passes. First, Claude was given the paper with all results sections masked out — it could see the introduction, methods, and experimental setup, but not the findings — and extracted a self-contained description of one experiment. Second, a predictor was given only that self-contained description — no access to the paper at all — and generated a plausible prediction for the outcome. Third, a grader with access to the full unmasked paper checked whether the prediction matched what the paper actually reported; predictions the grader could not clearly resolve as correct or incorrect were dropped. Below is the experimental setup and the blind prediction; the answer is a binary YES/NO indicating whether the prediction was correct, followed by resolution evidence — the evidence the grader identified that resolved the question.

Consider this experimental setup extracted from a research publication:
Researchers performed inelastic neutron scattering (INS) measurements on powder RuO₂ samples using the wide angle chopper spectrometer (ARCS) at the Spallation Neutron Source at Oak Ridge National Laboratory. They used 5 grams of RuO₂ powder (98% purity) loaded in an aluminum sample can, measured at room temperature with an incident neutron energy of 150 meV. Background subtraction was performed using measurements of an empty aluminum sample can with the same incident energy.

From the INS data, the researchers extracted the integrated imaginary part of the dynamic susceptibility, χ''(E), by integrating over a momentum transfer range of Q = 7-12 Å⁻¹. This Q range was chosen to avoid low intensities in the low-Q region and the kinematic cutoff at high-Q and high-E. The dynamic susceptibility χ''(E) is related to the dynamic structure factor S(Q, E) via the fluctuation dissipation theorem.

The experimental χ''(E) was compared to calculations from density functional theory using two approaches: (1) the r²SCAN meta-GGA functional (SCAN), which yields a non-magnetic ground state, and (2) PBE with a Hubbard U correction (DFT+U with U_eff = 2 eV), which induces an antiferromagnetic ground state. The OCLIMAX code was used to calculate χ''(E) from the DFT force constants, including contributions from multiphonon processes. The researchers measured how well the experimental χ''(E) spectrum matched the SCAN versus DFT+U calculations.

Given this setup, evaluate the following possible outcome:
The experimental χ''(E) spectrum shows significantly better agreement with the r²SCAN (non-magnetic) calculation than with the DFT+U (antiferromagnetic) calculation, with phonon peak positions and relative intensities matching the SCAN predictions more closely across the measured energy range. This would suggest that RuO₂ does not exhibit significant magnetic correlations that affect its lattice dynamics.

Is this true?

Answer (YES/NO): YES